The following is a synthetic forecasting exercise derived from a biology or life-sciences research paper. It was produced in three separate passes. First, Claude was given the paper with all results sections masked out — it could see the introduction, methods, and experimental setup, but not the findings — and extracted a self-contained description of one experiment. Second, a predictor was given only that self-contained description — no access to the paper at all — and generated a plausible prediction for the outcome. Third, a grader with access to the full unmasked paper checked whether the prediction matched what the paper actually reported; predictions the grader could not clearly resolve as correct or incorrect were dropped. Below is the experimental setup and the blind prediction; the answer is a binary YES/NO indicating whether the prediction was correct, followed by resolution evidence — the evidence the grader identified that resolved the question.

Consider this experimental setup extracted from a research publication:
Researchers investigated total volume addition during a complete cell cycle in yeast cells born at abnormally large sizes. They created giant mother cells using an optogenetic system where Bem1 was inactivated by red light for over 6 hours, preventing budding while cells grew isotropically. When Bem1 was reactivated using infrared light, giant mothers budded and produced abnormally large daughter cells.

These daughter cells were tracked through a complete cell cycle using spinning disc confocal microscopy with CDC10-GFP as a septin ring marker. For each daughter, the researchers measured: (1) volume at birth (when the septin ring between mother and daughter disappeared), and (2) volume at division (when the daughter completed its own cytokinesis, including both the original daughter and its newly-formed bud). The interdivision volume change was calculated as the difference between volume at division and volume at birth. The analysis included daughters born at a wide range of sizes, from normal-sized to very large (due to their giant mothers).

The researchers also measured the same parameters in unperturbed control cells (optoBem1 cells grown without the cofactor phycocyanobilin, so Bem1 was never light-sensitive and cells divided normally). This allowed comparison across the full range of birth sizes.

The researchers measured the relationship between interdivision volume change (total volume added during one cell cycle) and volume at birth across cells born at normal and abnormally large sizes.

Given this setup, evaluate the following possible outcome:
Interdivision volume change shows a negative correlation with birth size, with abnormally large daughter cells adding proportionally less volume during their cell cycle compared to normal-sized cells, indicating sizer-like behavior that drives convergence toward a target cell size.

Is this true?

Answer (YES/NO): NO